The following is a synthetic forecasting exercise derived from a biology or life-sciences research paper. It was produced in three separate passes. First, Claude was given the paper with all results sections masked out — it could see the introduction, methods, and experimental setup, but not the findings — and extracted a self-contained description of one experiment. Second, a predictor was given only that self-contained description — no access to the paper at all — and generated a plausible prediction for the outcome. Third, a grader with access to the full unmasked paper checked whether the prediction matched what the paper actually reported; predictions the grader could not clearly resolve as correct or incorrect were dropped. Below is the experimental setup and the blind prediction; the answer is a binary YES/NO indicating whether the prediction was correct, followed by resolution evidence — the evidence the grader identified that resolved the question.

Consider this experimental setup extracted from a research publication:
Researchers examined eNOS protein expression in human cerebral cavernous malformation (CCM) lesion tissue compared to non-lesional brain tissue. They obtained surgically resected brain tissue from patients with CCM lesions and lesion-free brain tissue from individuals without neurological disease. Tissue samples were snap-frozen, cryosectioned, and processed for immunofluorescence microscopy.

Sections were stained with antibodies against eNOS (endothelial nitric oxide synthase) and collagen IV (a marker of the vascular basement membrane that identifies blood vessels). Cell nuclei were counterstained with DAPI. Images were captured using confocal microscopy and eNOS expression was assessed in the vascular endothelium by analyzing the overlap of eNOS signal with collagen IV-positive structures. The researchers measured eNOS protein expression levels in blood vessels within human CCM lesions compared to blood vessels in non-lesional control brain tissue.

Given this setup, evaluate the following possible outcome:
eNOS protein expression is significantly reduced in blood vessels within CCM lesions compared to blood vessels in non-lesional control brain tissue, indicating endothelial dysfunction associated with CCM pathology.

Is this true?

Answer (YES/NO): NO